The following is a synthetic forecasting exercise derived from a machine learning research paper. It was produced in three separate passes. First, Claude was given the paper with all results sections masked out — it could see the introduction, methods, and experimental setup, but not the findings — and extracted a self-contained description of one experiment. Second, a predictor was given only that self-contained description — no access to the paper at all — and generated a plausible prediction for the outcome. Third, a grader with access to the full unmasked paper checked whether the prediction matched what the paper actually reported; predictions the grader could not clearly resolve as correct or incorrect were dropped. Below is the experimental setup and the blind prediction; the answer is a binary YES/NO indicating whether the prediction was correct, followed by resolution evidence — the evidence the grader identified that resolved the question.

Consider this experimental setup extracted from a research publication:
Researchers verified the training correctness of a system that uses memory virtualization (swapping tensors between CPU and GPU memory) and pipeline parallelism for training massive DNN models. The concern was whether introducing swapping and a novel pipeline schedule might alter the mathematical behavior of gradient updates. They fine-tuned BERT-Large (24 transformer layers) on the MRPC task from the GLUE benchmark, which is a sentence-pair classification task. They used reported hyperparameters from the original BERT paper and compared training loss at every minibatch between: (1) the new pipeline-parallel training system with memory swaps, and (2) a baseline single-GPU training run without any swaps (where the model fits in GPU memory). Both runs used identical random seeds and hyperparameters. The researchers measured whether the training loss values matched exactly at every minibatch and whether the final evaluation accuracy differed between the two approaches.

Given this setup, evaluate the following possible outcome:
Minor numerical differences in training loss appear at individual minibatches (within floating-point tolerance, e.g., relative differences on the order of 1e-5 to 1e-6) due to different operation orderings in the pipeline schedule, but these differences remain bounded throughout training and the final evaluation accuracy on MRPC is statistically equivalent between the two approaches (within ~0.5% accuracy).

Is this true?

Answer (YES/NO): NO